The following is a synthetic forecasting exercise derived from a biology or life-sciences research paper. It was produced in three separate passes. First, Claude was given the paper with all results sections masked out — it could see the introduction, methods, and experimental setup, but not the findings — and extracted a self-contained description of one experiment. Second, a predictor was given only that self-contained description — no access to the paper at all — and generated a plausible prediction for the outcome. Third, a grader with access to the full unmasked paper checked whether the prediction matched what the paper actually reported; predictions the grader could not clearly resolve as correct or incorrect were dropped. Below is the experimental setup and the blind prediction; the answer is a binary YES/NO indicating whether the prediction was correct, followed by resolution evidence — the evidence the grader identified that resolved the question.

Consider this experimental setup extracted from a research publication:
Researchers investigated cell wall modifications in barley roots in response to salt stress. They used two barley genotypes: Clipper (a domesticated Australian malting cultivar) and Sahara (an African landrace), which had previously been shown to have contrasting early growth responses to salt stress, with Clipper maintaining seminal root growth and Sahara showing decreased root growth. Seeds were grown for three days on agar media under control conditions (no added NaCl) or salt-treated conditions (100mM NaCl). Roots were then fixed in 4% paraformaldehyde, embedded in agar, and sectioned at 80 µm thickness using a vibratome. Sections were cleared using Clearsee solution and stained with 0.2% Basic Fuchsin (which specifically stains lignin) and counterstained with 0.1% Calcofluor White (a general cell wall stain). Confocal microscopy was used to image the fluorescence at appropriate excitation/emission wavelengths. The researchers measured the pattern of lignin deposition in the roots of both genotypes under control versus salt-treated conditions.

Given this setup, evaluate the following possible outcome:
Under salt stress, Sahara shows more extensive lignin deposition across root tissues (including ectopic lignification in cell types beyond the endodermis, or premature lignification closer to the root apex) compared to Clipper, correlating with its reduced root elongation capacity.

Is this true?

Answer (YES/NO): NO